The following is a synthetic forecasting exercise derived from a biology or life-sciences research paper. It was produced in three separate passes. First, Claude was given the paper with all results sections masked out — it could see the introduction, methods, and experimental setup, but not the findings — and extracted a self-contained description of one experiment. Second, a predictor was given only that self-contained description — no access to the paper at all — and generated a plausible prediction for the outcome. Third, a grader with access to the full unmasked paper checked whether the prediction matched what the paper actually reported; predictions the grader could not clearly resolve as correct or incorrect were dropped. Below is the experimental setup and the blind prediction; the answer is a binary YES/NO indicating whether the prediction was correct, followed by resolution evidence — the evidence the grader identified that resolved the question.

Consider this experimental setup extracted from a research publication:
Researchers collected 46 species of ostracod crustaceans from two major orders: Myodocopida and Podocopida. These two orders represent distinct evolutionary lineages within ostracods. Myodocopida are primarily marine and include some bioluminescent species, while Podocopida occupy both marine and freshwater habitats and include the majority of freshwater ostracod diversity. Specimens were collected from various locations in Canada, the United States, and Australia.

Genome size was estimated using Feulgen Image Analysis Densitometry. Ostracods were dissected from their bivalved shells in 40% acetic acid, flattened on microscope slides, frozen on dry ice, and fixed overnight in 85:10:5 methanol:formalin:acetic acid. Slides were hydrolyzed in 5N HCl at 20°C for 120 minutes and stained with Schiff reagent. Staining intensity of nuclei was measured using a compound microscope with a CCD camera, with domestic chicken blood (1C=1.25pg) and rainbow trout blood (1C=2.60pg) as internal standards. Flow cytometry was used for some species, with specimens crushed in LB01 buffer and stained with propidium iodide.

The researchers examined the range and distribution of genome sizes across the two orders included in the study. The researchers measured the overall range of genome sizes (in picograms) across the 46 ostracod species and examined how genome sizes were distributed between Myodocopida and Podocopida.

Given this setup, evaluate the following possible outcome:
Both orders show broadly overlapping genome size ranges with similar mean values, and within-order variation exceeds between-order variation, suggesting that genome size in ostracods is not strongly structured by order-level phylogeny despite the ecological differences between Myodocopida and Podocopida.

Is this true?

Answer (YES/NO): NO